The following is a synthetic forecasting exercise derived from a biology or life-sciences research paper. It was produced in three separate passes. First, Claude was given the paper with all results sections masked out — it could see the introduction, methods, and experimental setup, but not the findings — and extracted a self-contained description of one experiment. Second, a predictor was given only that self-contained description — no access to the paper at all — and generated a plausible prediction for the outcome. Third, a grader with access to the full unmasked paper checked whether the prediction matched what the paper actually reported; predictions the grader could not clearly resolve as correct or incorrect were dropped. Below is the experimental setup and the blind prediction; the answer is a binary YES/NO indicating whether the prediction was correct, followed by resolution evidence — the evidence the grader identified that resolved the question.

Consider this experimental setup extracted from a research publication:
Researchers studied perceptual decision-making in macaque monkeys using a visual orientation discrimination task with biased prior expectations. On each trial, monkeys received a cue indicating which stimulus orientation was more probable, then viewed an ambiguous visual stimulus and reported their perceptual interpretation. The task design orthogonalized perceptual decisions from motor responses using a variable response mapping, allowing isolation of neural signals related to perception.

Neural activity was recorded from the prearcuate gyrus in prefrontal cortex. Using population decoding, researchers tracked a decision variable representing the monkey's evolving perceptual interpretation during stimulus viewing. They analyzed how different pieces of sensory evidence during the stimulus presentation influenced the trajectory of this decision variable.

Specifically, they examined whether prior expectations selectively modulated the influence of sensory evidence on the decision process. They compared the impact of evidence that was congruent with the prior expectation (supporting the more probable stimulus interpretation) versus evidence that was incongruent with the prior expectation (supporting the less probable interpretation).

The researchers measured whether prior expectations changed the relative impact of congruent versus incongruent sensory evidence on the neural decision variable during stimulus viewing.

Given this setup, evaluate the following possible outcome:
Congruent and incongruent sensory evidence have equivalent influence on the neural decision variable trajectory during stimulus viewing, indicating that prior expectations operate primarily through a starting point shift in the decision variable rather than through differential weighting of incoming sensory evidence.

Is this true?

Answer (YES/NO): NO